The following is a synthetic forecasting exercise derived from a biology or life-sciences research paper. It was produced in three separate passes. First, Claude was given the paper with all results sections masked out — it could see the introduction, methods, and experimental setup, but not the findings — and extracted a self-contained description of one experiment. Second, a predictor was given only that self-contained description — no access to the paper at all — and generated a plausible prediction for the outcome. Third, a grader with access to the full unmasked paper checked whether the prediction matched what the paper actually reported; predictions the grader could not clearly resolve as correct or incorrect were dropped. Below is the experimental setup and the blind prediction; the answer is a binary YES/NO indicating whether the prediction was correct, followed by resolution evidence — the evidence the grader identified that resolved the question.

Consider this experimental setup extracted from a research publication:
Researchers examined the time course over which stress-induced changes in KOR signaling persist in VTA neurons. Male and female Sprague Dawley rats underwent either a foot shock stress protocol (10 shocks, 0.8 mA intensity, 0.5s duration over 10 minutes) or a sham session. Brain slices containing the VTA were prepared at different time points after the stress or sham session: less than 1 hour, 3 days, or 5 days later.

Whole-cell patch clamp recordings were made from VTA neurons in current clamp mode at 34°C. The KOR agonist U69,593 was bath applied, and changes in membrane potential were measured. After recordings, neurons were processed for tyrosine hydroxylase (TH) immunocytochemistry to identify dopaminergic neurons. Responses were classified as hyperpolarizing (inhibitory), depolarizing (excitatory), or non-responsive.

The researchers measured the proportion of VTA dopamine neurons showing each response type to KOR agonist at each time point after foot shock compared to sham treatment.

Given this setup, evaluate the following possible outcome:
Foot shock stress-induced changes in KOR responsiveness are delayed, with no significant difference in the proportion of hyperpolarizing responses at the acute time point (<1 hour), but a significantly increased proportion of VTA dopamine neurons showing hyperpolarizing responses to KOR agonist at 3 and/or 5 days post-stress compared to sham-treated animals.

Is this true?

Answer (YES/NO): NO